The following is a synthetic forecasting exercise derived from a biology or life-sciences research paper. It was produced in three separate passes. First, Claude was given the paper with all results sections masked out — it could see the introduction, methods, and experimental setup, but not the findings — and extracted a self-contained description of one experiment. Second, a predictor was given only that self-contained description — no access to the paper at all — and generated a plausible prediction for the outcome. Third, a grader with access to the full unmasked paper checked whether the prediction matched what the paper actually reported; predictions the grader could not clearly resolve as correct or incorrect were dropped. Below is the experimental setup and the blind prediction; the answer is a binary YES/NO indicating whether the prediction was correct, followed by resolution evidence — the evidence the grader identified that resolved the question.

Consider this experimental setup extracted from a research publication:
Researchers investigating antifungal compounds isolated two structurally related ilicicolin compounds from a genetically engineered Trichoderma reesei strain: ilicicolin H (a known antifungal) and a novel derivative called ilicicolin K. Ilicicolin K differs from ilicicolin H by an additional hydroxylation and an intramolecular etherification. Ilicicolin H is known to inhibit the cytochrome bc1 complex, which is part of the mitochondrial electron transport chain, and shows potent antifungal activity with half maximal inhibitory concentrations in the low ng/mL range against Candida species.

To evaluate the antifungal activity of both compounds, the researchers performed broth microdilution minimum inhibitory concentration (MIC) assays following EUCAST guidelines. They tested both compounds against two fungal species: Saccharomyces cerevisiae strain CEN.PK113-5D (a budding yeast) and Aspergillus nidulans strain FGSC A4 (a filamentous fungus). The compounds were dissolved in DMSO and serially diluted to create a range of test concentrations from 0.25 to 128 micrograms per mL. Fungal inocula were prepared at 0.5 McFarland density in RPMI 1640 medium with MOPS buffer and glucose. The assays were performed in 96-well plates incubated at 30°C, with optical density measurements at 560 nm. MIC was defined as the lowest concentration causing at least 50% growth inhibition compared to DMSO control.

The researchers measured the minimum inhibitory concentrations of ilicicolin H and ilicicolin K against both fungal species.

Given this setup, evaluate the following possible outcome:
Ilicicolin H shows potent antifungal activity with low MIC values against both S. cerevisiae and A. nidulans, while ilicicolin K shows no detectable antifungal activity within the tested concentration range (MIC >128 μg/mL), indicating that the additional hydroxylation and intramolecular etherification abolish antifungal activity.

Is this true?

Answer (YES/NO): NO